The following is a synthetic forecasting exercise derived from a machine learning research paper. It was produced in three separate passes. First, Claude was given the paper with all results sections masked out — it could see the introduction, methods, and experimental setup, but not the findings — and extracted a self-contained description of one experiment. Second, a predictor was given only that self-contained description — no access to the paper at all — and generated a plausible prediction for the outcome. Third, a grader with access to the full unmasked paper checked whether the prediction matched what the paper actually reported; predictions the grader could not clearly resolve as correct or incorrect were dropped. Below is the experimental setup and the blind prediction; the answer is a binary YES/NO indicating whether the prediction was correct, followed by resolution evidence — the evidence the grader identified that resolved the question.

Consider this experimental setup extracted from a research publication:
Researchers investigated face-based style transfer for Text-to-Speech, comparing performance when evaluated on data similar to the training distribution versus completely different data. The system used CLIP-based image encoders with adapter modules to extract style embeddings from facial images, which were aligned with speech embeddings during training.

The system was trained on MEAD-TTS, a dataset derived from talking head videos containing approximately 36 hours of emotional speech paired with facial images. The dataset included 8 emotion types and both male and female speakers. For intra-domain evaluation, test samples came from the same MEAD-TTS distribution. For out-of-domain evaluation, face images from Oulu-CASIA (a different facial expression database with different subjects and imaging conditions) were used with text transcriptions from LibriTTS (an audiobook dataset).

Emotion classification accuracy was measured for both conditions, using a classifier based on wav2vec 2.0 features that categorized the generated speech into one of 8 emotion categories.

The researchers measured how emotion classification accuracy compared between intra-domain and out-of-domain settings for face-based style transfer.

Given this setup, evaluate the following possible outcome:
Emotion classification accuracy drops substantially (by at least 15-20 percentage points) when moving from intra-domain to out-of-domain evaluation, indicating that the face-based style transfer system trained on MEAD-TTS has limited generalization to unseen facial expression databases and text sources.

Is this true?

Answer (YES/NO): YES